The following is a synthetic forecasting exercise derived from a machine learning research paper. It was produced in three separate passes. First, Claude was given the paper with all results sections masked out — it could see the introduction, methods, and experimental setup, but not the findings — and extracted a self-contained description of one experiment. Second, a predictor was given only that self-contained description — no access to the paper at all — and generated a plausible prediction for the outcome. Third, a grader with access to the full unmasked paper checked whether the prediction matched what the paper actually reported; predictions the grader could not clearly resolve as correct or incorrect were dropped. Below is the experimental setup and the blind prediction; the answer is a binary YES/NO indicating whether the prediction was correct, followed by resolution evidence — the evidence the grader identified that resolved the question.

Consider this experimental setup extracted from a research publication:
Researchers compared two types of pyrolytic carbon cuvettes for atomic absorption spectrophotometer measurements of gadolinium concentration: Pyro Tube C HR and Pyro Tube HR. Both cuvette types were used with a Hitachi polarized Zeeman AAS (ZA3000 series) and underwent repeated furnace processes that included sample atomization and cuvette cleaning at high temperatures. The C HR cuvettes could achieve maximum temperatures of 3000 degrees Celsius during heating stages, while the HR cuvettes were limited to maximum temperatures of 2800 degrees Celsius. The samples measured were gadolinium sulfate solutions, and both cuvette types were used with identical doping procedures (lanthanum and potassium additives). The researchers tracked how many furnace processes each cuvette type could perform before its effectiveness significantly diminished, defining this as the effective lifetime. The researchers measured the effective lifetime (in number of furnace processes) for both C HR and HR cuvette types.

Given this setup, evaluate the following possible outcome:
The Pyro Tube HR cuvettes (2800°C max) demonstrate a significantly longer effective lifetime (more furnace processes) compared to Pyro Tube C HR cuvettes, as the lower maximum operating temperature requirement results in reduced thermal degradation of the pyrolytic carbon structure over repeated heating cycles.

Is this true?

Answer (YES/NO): NO